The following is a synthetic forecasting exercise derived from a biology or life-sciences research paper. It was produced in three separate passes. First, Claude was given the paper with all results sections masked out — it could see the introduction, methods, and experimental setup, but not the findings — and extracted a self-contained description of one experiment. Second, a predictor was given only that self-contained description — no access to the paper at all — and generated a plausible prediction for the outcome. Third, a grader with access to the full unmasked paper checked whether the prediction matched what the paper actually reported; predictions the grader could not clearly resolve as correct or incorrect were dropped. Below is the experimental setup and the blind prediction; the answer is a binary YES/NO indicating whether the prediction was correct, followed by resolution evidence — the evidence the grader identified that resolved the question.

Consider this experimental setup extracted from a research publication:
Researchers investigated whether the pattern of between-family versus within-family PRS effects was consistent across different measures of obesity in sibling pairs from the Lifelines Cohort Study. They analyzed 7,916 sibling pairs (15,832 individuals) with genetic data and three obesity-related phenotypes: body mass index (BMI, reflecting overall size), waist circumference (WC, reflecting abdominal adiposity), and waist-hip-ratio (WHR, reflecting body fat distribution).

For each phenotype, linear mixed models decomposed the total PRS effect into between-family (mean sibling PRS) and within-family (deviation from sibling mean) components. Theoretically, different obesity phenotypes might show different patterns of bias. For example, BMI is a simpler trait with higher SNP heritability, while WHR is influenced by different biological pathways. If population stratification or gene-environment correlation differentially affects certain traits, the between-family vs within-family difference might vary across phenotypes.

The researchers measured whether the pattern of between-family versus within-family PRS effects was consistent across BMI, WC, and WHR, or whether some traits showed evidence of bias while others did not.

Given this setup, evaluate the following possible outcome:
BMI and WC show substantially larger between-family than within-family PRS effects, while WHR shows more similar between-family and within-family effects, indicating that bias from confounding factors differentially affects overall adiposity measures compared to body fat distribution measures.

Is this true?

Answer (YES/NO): NO